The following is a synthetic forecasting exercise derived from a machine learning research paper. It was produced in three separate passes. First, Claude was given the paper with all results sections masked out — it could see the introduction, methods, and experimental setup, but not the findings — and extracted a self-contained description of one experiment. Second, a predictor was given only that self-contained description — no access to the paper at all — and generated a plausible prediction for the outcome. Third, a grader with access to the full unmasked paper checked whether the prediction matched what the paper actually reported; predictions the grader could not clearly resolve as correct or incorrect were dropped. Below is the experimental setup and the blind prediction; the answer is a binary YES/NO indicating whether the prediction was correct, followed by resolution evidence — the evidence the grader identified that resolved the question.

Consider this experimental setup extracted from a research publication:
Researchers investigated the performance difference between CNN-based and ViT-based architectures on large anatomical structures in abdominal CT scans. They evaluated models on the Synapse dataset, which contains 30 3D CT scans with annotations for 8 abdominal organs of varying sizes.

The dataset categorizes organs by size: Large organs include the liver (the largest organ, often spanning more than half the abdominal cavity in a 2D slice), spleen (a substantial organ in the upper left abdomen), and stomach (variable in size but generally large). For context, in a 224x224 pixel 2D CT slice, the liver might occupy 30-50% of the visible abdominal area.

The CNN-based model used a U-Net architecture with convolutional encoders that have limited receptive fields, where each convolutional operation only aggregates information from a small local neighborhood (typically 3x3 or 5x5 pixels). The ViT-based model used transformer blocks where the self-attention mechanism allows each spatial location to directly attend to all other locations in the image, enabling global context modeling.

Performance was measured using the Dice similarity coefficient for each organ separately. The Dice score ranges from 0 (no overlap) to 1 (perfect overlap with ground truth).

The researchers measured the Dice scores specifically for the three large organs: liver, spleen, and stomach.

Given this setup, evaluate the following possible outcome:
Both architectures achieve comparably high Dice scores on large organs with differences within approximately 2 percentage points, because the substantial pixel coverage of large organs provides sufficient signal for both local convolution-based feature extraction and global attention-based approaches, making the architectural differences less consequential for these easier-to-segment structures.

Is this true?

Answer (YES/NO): NO